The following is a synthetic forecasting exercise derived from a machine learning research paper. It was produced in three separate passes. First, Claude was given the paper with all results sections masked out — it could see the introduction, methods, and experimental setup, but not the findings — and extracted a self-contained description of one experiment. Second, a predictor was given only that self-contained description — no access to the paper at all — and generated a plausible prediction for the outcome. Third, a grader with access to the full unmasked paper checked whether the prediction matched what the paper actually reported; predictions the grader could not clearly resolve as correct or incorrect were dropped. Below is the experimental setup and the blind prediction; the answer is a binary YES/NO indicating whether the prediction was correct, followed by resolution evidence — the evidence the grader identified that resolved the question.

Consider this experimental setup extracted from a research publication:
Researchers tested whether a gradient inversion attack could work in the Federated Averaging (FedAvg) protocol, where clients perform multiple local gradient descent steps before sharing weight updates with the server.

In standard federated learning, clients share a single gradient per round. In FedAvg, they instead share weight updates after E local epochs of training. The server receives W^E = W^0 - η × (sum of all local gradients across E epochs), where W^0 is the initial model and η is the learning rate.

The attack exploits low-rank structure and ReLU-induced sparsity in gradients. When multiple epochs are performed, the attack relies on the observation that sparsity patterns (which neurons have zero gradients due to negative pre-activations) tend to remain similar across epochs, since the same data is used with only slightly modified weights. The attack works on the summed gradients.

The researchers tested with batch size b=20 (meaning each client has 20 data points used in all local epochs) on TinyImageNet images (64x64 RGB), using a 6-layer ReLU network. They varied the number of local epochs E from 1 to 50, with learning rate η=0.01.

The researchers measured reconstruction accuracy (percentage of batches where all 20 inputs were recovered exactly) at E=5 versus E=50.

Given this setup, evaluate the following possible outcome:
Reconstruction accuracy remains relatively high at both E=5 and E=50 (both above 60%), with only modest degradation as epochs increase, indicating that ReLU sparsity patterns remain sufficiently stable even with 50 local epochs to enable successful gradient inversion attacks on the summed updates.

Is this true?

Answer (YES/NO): YES